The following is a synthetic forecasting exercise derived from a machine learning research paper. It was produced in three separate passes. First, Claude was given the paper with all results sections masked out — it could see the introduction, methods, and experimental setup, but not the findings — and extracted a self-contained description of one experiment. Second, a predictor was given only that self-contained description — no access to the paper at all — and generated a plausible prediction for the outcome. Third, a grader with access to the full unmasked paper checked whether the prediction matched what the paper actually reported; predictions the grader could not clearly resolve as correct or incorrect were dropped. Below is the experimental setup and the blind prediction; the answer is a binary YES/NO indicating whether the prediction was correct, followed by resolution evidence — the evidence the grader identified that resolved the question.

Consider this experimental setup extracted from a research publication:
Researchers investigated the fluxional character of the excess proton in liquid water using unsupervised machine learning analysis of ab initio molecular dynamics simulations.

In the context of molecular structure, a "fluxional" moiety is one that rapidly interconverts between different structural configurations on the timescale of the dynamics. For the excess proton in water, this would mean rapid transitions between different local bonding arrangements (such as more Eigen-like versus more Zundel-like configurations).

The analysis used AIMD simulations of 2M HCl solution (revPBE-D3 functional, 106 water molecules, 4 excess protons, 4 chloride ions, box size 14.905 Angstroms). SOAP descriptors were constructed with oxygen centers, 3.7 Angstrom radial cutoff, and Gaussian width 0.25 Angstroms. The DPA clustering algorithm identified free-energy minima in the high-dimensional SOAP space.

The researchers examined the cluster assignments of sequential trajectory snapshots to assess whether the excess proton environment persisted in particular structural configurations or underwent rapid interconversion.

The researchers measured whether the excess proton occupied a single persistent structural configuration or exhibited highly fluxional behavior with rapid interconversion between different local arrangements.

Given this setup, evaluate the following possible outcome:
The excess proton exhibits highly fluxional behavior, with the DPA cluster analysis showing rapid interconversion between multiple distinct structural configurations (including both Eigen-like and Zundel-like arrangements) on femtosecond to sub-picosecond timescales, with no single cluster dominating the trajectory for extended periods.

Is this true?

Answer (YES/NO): NO